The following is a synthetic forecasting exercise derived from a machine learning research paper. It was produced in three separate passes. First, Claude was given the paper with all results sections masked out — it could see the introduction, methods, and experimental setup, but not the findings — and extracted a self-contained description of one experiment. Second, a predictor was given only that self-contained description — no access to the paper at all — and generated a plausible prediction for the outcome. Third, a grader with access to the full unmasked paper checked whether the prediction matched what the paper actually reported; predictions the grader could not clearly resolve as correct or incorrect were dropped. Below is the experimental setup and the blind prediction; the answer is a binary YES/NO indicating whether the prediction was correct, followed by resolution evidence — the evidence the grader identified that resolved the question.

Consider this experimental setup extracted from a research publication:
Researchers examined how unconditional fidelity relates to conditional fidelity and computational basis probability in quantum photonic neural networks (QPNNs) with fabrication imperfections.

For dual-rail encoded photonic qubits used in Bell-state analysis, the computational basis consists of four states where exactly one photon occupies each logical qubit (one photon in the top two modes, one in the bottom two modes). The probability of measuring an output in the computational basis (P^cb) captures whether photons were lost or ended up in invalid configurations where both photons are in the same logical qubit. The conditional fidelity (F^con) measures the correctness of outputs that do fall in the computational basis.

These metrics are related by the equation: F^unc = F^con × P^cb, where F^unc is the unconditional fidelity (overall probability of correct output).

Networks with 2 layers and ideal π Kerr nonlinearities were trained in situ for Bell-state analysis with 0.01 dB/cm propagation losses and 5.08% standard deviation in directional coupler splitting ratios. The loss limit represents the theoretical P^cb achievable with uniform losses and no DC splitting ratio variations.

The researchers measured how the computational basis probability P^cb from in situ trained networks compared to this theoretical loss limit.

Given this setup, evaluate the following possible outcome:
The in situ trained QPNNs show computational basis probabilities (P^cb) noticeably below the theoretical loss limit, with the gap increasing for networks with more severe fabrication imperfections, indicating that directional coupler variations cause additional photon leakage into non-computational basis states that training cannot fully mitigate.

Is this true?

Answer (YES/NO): NO